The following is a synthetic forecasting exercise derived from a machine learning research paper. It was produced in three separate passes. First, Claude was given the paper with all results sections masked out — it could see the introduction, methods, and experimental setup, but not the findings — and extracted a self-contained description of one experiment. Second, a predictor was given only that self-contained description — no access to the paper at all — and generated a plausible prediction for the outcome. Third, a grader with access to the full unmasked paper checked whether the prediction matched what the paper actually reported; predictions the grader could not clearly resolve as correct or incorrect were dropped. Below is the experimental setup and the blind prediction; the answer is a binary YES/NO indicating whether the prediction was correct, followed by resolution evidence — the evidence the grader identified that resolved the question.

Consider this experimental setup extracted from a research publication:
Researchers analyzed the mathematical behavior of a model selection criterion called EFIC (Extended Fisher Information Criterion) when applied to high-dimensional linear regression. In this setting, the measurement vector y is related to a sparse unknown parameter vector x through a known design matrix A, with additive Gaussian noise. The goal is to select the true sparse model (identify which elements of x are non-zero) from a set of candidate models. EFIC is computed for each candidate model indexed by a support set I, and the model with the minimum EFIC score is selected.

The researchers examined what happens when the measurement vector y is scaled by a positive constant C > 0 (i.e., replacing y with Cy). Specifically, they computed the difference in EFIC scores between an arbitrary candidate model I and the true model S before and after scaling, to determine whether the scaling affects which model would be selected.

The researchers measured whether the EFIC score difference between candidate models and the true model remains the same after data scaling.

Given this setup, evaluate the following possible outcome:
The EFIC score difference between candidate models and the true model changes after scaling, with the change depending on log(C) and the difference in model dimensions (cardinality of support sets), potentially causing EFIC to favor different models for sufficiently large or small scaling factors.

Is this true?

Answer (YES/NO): YES